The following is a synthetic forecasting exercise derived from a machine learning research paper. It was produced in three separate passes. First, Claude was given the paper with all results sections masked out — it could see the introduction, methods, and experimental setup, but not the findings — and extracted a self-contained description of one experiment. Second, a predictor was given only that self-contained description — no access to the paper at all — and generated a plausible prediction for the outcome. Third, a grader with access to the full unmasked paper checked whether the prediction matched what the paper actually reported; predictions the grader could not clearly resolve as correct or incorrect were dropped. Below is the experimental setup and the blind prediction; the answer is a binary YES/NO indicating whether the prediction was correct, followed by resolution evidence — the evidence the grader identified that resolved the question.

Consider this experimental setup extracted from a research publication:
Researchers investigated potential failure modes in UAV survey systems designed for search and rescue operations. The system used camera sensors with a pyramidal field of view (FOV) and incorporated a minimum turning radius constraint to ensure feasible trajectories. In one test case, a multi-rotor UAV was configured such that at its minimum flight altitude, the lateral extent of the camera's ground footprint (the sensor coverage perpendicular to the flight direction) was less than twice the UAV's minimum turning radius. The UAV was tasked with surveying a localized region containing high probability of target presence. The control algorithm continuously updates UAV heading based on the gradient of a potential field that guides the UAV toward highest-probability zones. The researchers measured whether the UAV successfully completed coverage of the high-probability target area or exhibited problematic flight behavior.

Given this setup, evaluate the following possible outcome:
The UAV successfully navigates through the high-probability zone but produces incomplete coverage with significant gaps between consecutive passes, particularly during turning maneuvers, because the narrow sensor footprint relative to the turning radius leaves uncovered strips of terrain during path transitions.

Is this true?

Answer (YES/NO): NO